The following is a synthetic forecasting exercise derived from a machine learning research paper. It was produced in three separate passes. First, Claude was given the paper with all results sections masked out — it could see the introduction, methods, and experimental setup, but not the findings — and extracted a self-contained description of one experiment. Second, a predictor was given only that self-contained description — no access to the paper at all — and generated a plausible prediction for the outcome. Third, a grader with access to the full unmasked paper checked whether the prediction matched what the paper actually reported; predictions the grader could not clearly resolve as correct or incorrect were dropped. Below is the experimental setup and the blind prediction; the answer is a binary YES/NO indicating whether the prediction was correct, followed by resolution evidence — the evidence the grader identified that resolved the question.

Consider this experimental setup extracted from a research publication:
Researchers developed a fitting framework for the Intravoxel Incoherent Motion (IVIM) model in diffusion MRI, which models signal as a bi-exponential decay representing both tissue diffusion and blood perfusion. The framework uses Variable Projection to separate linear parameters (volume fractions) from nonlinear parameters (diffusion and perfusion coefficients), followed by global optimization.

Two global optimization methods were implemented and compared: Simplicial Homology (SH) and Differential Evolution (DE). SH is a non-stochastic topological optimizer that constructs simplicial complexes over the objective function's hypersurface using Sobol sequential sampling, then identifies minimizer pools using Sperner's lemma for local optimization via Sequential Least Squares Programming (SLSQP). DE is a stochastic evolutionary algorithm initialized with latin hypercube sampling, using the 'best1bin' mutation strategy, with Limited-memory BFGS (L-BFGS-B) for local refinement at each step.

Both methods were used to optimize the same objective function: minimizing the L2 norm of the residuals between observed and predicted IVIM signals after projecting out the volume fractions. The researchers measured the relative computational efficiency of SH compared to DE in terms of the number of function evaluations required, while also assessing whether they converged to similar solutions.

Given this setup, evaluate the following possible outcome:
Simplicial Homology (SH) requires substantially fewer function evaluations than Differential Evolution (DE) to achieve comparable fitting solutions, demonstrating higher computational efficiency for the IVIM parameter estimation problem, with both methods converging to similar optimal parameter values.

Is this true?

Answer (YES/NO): YES